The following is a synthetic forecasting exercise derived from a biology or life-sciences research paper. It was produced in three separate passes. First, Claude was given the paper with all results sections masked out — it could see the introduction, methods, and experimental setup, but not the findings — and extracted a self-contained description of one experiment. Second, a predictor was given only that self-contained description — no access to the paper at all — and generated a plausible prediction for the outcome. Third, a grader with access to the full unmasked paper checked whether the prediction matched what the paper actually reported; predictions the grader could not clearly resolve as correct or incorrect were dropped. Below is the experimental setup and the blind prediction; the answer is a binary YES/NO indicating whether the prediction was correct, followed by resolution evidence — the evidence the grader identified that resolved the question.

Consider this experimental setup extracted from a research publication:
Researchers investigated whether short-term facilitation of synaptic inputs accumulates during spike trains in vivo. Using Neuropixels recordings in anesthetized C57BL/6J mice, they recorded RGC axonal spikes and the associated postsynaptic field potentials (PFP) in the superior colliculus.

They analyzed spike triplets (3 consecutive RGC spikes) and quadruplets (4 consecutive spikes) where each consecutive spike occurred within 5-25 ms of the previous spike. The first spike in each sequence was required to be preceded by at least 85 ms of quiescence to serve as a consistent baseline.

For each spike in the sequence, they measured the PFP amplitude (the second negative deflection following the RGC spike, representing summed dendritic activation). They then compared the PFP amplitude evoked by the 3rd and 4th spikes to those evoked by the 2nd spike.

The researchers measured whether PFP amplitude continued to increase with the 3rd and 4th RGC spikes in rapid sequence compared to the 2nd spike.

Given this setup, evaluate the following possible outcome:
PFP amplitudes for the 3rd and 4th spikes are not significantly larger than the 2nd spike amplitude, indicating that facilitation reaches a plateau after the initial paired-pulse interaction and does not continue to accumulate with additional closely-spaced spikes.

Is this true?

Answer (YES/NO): NO